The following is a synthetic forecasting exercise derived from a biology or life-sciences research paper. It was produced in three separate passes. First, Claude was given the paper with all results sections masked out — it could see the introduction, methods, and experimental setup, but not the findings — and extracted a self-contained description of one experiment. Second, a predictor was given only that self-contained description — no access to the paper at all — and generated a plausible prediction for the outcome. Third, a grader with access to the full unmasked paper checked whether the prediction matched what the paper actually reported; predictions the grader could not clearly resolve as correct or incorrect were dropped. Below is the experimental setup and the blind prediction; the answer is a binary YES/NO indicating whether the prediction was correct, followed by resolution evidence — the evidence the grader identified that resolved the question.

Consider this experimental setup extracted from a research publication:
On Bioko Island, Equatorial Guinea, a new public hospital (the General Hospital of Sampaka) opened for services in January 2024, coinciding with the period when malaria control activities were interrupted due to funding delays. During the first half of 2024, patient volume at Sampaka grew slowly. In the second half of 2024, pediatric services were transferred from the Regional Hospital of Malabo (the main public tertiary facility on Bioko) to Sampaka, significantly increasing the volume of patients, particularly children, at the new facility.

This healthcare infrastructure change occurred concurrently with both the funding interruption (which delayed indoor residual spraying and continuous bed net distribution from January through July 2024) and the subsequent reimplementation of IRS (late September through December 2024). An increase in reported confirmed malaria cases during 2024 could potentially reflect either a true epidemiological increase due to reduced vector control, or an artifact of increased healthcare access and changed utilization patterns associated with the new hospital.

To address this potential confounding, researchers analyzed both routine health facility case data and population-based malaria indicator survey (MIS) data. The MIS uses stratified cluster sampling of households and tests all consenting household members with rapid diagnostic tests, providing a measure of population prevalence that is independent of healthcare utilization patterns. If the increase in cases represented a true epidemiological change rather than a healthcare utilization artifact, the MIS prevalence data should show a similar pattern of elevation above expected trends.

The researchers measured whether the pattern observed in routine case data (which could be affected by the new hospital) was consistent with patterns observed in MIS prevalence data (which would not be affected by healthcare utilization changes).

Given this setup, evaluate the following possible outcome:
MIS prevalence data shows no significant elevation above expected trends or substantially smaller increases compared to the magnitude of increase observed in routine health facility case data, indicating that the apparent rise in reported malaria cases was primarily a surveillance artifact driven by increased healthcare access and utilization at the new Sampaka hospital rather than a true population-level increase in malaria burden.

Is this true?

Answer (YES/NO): NO